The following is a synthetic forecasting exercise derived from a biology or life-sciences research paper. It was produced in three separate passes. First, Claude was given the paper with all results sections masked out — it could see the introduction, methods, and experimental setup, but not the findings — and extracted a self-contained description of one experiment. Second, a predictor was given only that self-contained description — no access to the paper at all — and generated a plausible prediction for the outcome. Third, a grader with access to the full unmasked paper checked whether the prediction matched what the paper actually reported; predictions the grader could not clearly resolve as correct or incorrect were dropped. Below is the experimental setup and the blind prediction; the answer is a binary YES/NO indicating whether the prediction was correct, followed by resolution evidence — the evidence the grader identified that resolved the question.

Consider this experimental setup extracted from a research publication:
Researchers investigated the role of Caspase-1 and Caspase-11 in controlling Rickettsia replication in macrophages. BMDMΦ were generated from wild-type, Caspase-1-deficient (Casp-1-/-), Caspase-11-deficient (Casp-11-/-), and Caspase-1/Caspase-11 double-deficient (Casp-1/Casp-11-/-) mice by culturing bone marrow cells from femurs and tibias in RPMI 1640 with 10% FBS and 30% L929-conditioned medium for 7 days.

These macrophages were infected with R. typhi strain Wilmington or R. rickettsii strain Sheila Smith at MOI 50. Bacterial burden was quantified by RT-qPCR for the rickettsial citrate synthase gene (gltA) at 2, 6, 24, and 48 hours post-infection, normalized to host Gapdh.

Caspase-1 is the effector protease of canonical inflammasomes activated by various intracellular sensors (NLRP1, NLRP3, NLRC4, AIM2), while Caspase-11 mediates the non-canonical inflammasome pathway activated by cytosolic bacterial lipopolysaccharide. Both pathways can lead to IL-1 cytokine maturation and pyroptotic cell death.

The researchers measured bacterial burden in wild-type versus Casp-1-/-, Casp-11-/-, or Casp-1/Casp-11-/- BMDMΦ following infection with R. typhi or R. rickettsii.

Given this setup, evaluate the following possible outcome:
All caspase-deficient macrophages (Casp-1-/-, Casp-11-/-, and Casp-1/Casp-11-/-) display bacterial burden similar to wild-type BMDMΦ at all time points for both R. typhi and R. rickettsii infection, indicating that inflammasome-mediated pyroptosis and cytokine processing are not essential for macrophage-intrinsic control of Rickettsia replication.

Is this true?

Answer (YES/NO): NO